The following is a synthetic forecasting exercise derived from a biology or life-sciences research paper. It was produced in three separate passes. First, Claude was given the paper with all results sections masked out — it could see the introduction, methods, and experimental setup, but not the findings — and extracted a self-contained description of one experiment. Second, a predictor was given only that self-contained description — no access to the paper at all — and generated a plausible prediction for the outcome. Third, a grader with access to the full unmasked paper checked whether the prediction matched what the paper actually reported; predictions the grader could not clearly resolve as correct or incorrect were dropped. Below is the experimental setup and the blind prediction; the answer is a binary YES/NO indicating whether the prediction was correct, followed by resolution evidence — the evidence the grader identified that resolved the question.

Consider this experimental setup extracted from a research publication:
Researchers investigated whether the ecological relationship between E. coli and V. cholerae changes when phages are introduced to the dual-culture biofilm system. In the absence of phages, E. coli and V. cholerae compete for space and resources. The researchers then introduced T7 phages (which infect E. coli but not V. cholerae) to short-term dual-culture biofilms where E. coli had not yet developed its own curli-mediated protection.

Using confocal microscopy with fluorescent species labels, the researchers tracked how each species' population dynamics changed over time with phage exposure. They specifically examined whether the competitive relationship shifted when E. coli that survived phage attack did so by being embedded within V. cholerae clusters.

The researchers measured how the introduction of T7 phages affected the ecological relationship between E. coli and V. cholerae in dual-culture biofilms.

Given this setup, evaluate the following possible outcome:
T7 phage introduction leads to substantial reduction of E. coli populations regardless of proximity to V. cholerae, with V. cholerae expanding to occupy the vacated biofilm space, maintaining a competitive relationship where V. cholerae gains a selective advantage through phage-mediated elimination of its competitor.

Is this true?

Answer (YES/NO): NO